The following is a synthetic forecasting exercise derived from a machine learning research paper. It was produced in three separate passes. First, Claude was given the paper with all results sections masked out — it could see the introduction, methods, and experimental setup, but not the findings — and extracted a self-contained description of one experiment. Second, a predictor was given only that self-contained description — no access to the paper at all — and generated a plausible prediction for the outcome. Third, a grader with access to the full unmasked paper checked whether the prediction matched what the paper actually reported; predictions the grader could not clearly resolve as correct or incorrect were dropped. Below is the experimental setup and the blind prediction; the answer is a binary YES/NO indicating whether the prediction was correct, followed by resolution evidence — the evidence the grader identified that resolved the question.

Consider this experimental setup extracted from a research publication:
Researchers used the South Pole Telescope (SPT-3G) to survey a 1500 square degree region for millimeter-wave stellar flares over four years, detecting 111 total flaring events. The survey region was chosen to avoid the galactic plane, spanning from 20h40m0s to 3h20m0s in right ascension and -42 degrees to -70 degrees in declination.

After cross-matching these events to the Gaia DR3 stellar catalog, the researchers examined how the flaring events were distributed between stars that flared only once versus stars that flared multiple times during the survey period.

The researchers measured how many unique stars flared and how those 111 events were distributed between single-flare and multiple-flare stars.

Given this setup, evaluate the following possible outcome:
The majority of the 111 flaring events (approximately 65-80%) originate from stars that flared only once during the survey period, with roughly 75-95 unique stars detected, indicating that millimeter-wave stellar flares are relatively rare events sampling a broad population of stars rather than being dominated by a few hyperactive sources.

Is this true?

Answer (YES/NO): NO